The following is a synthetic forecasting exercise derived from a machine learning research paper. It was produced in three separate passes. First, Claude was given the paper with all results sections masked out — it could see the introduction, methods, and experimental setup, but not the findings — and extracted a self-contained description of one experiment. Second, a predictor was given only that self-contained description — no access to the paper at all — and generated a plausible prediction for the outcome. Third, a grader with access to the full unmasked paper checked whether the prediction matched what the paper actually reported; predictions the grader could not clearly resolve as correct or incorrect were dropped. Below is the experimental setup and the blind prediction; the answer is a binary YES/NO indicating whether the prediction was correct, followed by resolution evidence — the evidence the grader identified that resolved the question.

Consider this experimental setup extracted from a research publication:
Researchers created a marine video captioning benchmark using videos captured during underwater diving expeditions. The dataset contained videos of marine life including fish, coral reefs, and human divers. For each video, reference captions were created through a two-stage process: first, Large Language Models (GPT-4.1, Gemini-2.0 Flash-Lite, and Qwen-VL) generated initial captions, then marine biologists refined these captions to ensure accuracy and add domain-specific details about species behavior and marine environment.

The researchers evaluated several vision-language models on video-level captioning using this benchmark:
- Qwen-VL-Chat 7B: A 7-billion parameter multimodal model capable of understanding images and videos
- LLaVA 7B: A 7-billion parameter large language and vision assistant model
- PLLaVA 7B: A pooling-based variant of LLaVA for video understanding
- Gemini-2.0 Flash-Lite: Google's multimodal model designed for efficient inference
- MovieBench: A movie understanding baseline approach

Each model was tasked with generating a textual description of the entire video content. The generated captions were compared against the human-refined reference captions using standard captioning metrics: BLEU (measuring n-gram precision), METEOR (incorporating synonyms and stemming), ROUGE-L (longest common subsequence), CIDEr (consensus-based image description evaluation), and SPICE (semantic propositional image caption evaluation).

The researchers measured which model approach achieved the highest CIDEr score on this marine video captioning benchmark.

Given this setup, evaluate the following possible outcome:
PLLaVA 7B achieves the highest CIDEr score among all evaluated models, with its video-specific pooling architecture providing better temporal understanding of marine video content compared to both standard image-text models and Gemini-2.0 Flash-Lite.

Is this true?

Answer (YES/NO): NO